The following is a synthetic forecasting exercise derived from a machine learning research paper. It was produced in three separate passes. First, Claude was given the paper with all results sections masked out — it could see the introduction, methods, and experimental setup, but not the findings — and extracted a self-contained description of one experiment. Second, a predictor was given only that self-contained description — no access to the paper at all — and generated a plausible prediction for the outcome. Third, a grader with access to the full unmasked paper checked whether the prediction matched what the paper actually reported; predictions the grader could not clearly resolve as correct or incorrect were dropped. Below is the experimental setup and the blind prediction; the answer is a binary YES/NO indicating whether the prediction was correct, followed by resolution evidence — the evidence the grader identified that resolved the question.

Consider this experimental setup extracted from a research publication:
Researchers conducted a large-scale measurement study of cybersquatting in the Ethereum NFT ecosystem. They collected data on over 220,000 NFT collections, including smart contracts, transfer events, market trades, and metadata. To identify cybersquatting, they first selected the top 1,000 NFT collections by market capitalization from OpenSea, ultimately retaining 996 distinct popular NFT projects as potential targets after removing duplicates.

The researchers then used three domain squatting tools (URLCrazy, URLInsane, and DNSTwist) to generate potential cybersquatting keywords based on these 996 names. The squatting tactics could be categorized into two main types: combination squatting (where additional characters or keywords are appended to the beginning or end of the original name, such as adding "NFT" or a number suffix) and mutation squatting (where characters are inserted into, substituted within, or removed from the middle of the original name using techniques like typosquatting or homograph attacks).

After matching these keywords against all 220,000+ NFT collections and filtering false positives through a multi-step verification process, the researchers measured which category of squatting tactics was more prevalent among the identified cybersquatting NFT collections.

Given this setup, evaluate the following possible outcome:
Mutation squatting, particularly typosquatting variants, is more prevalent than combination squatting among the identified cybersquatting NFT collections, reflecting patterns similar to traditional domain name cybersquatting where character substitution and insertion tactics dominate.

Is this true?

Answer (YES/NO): NO